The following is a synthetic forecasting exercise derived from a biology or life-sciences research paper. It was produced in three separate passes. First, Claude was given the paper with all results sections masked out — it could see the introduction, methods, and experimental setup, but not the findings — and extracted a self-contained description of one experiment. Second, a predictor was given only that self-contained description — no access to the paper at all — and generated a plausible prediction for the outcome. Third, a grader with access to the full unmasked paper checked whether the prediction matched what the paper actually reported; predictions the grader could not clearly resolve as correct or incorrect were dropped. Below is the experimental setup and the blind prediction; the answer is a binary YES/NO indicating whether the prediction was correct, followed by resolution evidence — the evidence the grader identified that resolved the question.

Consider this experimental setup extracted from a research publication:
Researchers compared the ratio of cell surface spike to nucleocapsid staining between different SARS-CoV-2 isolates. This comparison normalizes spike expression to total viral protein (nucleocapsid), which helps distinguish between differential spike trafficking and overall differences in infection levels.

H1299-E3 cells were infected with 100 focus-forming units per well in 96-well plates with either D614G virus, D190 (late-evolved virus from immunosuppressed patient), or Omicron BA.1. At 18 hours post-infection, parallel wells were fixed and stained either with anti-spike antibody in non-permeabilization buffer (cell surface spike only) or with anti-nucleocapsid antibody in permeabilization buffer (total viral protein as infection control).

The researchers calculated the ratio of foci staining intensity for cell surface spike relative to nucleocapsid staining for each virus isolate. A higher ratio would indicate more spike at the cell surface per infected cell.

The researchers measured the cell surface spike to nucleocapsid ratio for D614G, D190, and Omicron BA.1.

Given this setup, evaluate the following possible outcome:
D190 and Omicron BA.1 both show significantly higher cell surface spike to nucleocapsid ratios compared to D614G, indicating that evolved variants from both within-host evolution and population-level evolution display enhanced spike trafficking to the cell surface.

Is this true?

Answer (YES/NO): NO